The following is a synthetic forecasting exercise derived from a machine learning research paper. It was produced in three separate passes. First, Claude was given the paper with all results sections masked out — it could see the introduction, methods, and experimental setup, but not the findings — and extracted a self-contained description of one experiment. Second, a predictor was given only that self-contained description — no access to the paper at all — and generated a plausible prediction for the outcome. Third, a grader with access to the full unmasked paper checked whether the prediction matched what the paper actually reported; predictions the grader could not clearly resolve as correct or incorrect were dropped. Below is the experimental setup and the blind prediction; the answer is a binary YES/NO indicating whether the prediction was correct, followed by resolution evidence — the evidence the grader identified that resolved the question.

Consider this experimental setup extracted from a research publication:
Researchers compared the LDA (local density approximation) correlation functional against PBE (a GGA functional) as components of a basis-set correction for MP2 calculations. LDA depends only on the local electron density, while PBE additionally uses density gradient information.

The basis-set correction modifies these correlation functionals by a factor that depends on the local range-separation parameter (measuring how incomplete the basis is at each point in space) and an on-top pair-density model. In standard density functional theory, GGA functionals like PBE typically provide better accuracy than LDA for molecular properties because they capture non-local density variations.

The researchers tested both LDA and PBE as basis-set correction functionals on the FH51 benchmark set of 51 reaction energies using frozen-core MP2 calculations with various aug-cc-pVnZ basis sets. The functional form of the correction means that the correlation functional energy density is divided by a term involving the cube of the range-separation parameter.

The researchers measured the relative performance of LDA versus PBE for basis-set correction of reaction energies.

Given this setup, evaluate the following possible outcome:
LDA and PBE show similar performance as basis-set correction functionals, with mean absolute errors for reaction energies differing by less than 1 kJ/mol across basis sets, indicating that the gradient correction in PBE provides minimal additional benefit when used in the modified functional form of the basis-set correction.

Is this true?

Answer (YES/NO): YES